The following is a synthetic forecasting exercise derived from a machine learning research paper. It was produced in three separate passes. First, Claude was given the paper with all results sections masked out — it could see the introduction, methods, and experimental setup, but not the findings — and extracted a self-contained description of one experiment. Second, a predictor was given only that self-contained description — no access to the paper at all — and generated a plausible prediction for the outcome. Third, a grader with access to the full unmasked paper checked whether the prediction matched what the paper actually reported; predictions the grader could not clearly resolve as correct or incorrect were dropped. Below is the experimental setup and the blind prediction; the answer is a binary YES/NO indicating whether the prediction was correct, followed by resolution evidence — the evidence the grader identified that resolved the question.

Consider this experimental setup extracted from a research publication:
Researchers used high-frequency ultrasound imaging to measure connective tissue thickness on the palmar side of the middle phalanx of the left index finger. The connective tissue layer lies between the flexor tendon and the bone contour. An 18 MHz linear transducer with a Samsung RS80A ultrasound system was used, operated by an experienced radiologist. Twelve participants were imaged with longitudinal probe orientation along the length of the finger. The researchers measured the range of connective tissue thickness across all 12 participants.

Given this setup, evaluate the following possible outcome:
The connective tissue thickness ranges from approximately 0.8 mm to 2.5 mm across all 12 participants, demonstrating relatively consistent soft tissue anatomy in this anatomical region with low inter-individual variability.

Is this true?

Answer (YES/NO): NO